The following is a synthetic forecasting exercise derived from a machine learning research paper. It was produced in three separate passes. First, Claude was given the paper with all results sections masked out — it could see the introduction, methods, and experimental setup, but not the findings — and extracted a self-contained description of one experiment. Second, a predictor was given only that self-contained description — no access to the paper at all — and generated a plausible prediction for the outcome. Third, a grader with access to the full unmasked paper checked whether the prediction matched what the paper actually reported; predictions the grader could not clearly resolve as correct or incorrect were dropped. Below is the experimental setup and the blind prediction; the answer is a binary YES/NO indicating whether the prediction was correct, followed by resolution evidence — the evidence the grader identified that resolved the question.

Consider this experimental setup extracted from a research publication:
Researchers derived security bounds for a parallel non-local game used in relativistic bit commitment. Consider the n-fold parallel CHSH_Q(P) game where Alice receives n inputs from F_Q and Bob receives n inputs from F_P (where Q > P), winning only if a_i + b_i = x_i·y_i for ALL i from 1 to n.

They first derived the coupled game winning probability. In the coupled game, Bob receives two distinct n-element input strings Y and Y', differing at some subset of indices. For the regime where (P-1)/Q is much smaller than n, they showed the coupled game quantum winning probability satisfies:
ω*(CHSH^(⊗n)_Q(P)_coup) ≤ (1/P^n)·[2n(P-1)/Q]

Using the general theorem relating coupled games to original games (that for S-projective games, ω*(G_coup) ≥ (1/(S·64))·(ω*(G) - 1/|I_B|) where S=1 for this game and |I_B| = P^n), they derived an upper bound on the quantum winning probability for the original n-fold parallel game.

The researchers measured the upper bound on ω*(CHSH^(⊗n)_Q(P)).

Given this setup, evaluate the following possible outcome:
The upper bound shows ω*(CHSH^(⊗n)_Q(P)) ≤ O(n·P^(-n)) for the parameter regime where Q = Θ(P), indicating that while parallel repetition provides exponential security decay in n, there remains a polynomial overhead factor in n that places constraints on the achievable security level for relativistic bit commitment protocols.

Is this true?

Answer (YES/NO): NO